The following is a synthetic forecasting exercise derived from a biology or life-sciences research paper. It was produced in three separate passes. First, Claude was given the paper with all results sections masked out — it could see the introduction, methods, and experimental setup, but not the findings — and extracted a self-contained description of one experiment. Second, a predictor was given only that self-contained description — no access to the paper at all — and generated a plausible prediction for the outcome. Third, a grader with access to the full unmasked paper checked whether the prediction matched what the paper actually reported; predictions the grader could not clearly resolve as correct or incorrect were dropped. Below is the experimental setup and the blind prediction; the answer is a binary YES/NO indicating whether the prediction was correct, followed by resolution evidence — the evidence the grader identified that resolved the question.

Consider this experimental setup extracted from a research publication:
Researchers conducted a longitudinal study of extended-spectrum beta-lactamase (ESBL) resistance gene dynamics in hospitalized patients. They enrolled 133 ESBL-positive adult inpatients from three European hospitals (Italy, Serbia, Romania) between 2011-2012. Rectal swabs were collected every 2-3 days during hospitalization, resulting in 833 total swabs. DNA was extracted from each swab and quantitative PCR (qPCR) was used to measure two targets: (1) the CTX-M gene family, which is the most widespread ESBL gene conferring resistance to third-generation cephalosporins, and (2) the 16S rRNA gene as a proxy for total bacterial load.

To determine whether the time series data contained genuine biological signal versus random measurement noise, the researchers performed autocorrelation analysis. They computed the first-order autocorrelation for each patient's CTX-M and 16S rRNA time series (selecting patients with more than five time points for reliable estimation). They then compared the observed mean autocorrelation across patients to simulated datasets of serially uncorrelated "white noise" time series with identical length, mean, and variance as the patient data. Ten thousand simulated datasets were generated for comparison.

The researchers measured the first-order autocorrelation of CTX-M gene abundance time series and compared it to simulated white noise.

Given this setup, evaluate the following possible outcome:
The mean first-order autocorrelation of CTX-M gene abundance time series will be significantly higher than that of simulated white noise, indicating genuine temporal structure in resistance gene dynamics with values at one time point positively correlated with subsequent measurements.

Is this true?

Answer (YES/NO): YES